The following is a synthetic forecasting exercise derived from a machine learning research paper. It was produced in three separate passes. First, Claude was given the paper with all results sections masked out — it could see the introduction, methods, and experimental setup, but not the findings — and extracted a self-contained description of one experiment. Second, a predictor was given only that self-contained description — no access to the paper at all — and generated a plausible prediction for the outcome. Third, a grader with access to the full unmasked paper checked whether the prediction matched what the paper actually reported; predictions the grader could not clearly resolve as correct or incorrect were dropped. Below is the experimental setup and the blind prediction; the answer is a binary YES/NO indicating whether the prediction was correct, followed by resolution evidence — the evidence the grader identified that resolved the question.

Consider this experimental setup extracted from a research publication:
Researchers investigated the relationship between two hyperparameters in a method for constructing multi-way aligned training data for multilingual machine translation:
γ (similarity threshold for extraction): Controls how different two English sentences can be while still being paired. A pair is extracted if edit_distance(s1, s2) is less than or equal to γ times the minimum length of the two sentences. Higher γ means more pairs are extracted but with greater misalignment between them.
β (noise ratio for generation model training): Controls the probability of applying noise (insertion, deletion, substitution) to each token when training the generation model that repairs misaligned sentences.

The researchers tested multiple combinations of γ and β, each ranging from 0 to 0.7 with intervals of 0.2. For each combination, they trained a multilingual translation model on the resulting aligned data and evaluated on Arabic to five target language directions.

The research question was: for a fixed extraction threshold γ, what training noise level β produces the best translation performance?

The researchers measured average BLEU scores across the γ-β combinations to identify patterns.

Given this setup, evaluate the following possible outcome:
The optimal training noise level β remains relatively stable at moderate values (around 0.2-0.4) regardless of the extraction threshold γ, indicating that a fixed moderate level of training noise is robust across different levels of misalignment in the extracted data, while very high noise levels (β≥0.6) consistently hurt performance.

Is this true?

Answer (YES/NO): NO